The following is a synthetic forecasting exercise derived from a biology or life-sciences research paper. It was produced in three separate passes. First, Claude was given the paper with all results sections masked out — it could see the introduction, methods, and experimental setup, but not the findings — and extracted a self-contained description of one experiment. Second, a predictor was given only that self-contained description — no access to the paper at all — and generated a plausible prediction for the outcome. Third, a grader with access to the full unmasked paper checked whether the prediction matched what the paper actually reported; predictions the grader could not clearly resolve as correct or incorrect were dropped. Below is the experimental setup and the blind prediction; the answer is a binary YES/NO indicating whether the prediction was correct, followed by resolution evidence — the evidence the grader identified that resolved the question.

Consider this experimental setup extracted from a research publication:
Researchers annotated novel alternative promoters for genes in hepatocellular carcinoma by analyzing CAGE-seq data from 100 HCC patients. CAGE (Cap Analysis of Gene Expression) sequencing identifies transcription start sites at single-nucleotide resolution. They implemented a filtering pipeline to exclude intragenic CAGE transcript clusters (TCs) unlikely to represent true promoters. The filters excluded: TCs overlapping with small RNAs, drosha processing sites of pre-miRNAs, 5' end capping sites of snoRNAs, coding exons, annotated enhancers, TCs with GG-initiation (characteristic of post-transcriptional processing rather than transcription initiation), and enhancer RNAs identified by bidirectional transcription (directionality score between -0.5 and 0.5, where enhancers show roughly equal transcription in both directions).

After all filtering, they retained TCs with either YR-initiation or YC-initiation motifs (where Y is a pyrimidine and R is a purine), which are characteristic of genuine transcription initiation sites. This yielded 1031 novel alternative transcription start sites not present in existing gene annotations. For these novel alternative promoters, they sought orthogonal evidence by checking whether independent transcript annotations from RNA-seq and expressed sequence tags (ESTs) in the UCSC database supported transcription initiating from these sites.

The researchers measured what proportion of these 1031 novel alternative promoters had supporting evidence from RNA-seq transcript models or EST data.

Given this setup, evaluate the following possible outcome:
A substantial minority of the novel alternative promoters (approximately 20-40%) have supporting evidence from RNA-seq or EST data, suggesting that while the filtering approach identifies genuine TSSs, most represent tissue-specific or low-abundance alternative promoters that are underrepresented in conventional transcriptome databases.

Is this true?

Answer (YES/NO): NO